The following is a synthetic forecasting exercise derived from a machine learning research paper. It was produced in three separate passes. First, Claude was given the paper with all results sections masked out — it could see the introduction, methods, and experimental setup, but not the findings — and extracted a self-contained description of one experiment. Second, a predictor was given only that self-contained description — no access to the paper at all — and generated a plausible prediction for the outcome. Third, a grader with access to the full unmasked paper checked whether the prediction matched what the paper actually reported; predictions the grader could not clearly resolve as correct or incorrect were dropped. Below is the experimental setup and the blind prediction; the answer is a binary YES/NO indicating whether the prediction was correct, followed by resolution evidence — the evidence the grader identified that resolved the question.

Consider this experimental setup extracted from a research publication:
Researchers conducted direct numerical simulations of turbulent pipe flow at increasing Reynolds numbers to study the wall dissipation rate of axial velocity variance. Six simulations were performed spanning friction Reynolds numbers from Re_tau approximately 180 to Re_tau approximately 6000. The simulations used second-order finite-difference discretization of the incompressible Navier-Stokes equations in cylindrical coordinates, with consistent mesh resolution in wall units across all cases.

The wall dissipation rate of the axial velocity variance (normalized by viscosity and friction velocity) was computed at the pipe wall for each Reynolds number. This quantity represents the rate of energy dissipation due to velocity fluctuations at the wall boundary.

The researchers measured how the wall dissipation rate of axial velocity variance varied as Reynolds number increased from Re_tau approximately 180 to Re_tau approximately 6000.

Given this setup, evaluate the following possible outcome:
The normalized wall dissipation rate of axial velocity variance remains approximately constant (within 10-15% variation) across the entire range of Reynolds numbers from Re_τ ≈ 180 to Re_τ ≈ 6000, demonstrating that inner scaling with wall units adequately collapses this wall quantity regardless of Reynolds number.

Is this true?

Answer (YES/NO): NO